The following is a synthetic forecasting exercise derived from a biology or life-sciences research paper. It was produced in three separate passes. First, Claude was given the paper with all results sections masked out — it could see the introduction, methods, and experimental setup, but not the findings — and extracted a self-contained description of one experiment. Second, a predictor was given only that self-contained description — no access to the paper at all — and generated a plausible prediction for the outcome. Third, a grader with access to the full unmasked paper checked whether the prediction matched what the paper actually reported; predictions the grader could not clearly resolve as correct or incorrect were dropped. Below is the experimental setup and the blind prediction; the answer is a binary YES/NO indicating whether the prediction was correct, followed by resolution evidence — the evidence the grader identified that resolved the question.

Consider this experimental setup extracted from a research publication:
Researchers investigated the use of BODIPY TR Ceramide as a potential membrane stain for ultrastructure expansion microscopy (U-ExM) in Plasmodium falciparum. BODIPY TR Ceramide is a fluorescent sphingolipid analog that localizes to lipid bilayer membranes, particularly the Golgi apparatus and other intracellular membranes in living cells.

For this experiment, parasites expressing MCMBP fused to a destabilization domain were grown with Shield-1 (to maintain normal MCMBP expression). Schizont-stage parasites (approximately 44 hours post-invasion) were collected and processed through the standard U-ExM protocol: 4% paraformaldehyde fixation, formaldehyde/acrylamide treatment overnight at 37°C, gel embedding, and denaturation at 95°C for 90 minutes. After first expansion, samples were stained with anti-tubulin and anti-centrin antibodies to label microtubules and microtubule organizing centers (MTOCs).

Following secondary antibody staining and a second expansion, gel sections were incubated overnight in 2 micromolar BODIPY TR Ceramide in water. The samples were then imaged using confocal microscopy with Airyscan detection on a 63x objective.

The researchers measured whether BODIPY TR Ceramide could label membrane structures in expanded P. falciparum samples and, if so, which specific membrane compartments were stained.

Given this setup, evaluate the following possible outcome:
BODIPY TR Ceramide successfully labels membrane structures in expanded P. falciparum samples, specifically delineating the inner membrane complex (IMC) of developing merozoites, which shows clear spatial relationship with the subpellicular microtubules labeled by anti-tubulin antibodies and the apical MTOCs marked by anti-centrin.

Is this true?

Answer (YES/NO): NO